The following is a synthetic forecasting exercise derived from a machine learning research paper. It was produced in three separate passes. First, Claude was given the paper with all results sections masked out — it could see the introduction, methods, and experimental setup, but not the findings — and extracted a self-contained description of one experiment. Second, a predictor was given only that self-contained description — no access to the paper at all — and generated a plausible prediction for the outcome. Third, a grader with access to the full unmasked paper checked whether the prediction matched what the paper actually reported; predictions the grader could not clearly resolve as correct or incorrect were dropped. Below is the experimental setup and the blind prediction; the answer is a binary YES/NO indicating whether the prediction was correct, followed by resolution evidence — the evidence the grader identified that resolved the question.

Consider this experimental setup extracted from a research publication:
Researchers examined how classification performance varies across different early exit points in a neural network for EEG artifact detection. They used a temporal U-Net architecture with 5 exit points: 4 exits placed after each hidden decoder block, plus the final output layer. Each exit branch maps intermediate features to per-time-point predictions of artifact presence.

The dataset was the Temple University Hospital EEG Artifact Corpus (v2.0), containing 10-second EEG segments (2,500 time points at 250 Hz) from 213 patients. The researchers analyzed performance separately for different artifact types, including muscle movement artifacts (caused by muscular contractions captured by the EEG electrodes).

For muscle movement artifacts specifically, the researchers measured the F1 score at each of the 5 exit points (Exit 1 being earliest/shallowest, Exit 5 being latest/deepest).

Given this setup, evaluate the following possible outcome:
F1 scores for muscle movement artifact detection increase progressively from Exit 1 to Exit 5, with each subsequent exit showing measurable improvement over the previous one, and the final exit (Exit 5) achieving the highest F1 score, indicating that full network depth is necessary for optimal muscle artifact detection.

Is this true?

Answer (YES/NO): NO